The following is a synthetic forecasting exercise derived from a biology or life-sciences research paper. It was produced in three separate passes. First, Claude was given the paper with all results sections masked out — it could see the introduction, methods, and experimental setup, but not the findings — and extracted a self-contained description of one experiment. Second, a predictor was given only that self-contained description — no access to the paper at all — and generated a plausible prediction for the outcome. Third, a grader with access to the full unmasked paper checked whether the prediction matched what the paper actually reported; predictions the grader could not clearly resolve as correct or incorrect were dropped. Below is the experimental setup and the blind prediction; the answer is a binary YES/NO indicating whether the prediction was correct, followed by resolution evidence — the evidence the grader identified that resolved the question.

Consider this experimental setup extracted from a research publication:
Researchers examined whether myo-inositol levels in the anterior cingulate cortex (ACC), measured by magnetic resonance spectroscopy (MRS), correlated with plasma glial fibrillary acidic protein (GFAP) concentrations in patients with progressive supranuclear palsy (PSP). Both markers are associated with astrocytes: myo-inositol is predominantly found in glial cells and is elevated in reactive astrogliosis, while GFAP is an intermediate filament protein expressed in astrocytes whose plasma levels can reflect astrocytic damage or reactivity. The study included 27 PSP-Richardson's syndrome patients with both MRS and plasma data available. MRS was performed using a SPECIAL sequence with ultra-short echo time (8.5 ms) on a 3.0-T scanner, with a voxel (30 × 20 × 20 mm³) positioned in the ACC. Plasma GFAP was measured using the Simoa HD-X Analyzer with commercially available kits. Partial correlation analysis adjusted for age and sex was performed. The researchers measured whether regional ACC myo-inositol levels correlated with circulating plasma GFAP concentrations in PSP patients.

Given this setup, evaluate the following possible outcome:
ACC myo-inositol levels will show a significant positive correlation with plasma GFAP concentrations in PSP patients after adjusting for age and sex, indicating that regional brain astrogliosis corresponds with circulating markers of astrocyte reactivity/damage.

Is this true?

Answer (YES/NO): NO